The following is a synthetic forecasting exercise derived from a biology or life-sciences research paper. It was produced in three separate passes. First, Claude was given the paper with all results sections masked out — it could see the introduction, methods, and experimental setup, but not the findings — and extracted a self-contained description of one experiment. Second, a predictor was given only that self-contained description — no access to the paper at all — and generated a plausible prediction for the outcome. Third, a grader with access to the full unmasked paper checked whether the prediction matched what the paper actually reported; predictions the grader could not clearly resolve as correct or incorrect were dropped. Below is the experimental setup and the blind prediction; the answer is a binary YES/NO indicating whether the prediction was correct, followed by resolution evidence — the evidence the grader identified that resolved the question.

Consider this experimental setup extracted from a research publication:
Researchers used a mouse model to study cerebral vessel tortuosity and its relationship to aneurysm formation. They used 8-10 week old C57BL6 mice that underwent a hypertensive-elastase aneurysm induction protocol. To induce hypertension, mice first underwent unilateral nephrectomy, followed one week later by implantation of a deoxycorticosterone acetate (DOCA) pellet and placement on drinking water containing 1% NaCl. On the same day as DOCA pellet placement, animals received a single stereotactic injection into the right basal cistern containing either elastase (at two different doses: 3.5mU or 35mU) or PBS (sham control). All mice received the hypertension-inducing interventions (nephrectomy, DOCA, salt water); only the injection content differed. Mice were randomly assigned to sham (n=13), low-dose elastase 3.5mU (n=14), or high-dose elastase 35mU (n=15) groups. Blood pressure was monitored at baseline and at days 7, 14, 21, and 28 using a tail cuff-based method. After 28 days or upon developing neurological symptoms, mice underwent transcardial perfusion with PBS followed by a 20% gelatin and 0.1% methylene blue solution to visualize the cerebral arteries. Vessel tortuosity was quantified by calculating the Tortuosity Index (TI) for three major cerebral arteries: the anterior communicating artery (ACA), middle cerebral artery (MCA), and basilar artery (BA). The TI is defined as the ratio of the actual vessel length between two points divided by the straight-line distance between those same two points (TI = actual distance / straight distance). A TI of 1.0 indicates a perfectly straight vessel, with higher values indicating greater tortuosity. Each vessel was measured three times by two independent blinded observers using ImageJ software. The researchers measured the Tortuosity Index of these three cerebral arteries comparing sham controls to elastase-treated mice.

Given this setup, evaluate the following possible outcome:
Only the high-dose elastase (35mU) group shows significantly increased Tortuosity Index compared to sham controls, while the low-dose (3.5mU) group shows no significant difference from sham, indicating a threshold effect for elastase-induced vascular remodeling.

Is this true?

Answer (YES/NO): NO